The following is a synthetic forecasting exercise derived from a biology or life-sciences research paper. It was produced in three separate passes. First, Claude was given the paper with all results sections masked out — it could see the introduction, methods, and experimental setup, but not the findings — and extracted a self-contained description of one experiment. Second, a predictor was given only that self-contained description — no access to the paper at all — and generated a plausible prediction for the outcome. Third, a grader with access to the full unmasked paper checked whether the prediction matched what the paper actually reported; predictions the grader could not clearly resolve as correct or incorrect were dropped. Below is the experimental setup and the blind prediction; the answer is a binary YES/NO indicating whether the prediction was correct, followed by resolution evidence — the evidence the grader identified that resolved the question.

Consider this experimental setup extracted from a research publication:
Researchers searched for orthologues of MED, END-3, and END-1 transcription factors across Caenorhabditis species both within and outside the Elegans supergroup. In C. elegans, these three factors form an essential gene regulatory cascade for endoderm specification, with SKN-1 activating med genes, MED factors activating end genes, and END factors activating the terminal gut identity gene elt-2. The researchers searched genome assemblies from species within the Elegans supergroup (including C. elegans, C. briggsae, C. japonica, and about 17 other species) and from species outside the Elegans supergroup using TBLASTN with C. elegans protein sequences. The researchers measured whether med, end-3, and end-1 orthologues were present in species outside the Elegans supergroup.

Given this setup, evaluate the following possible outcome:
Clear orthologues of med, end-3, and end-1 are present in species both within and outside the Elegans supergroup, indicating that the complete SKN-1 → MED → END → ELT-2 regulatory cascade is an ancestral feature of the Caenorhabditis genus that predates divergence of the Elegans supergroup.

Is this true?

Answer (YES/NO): NO